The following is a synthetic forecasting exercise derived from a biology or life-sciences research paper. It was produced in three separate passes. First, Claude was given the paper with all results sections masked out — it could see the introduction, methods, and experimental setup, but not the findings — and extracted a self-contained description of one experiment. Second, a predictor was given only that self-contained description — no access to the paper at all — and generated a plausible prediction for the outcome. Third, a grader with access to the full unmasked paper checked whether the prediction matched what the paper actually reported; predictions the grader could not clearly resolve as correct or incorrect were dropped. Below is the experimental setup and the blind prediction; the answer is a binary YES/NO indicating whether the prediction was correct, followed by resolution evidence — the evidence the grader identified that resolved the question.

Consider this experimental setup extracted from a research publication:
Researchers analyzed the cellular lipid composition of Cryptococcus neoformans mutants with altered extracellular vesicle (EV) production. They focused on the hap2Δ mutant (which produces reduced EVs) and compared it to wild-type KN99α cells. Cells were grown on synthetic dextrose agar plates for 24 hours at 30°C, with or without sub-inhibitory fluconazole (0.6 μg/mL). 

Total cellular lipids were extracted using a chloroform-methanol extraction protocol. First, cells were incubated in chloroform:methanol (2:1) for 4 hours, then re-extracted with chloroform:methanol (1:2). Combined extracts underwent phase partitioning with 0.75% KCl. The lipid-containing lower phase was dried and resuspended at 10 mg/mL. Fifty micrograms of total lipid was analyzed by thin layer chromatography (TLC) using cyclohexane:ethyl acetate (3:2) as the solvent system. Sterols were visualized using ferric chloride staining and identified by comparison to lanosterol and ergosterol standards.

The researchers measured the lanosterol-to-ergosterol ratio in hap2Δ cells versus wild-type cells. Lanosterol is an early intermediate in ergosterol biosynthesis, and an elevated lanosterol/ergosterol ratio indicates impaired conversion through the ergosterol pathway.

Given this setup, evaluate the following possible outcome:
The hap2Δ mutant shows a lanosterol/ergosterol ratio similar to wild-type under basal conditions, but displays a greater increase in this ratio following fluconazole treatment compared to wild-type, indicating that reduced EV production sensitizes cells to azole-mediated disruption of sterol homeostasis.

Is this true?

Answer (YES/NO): NO